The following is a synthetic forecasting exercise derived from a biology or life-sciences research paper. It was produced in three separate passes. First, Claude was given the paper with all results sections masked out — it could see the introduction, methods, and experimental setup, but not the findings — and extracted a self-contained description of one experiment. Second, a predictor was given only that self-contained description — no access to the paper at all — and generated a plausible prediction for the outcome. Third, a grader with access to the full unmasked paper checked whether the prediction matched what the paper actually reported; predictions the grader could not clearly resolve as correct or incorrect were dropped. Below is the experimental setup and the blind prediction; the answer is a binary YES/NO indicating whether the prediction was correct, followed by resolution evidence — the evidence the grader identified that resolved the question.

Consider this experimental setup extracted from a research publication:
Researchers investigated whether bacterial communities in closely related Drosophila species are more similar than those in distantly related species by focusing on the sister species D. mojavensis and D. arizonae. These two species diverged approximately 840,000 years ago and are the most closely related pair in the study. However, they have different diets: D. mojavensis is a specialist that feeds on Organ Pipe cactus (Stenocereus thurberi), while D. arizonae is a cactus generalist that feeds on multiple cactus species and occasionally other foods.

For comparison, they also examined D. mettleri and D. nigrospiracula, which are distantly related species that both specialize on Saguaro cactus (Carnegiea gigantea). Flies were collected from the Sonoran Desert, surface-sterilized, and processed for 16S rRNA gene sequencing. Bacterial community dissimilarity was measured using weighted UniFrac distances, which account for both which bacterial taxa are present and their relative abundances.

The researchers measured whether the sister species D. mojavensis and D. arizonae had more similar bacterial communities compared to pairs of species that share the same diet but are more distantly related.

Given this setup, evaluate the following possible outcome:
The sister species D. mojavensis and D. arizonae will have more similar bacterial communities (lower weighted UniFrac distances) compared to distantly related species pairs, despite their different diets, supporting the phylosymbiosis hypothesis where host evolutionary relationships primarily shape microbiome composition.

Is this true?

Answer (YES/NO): NO